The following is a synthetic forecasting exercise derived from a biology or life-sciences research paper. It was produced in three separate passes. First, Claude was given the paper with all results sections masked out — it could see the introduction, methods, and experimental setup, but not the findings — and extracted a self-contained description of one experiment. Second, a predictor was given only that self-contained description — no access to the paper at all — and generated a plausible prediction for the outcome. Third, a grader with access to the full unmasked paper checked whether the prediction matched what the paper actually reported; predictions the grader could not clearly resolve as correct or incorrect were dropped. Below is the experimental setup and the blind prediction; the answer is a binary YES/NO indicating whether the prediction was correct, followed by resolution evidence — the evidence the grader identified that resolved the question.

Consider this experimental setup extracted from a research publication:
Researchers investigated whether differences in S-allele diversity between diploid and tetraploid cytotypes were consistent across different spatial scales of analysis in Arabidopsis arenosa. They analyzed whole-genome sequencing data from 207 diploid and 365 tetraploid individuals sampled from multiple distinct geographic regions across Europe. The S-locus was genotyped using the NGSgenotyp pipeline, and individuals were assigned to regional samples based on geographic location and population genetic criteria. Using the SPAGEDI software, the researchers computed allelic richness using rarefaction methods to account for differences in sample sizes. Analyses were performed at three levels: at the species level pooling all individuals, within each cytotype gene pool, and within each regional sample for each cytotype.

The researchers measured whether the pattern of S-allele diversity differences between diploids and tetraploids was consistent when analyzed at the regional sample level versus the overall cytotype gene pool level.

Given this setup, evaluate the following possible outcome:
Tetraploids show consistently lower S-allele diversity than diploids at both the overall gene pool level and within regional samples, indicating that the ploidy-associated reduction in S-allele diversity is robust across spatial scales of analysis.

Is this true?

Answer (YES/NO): YES